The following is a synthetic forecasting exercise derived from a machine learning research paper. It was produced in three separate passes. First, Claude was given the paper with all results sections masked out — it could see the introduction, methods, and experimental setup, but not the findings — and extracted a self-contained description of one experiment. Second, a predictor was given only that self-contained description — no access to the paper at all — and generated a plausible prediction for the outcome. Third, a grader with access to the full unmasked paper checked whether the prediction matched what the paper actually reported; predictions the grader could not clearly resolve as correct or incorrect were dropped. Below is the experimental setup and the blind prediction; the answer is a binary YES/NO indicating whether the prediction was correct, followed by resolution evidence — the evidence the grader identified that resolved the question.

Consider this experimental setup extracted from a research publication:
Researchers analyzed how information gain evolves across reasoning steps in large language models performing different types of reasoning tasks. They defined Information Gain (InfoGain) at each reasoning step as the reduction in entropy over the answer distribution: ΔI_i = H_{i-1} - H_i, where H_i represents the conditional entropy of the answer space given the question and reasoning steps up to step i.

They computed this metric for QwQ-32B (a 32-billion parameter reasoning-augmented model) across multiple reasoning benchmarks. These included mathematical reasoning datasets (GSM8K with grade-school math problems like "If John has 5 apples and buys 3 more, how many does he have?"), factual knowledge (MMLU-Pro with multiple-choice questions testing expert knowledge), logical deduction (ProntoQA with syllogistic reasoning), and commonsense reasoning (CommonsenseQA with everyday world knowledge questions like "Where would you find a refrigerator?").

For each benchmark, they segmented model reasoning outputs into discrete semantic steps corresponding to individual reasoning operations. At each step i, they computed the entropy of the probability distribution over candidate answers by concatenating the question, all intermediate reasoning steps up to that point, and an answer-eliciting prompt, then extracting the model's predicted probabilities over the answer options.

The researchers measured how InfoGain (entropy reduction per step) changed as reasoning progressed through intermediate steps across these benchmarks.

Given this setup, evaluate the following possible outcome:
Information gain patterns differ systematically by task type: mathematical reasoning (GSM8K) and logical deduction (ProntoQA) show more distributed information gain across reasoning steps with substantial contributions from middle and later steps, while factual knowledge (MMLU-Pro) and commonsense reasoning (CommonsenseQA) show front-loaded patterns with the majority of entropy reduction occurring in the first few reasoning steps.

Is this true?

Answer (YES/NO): NO